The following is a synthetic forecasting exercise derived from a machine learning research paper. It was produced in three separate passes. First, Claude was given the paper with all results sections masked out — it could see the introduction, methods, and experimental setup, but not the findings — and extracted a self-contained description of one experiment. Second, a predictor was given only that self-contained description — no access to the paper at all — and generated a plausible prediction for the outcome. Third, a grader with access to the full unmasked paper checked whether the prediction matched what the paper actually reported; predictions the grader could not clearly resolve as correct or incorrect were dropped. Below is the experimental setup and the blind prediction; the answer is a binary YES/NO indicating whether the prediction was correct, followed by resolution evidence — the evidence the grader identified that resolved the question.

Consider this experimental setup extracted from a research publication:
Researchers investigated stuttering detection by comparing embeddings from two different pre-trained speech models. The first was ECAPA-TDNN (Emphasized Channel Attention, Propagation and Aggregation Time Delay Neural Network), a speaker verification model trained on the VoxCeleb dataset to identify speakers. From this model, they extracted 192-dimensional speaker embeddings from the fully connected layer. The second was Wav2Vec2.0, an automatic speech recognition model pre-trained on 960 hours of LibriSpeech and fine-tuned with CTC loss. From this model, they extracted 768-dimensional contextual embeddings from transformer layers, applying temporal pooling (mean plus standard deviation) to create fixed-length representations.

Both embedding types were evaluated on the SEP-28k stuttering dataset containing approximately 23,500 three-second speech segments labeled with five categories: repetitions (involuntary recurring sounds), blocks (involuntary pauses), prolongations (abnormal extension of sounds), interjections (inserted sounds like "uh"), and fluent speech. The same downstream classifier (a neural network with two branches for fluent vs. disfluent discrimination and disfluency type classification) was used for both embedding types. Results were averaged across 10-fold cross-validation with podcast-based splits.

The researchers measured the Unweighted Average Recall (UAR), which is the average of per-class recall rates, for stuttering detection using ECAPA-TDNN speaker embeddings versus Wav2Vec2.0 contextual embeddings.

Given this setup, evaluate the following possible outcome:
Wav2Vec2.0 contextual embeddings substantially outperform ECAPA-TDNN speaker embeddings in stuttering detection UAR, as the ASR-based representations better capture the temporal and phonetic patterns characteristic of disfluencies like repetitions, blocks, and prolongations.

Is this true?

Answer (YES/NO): YES